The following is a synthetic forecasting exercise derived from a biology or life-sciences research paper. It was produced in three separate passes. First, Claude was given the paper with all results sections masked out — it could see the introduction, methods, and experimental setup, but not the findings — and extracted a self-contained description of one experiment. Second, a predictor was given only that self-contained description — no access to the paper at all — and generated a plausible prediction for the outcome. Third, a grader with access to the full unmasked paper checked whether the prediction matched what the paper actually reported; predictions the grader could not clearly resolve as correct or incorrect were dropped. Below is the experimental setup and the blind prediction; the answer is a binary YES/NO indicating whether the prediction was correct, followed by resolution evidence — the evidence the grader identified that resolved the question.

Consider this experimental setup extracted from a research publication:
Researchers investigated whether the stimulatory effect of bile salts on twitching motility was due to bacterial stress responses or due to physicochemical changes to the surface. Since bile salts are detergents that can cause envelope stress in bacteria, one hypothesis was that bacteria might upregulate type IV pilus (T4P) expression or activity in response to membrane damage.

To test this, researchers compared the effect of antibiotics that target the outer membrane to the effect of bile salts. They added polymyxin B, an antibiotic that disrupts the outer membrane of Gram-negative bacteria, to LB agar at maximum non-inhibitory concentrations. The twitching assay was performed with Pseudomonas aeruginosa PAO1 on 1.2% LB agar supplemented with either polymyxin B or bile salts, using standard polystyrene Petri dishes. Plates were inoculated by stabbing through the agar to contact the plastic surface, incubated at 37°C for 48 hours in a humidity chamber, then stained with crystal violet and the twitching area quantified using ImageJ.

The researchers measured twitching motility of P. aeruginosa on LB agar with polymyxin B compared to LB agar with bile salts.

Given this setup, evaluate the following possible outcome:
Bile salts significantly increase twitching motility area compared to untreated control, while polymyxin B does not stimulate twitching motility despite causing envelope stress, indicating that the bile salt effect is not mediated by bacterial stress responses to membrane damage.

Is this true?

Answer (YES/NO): YES